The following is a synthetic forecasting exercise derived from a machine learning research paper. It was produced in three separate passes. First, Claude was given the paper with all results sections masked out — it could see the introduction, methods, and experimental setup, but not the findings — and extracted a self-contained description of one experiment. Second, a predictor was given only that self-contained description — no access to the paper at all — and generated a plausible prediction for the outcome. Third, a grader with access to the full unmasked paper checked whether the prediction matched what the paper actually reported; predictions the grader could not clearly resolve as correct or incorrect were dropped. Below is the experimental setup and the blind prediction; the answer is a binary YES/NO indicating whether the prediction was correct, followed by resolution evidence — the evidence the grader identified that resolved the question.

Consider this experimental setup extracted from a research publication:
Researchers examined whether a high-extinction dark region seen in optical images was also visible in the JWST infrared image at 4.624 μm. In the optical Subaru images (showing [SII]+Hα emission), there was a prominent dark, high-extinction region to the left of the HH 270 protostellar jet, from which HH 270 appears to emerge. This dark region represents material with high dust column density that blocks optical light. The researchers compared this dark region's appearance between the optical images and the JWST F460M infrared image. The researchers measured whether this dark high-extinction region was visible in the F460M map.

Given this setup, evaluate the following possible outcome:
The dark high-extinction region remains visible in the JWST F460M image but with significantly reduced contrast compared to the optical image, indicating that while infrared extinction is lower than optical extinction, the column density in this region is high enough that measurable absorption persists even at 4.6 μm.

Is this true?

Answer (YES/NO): NO